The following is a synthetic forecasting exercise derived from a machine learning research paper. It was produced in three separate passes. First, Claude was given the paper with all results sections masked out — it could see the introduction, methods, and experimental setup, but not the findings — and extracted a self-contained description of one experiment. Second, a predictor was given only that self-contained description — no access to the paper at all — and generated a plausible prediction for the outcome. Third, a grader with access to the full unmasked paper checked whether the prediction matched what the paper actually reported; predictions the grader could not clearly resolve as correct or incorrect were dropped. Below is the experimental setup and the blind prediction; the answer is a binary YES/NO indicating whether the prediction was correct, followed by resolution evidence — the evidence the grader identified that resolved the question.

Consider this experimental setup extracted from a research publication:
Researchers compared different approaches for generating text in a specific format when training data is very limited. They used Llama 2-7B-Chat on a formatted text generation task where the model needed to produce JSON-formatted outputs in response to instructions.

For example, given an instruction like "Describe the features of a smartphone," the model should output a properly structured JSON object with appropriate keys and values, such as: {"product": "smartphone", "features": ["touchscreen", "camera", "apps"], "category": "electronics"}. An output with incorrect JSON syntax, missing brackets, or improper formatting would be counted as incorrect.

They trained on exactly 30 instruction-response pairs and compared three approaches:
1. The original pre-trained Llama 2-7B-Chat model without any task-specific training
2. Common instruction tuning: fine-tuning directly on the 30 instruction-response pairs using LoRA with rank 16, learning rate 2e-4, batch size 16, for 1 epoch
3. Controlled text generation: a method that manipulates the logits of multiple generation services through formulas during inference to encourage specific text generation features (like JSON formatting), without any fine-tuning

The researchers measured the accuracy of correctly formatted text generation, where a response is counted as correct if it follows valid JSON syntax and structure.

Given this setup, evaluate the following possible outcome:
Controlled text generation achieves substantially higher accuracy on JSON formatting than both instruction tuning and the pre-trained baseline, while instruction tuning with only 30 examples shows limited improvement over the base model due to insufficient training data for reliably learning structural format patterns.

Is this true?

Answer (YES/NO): YES